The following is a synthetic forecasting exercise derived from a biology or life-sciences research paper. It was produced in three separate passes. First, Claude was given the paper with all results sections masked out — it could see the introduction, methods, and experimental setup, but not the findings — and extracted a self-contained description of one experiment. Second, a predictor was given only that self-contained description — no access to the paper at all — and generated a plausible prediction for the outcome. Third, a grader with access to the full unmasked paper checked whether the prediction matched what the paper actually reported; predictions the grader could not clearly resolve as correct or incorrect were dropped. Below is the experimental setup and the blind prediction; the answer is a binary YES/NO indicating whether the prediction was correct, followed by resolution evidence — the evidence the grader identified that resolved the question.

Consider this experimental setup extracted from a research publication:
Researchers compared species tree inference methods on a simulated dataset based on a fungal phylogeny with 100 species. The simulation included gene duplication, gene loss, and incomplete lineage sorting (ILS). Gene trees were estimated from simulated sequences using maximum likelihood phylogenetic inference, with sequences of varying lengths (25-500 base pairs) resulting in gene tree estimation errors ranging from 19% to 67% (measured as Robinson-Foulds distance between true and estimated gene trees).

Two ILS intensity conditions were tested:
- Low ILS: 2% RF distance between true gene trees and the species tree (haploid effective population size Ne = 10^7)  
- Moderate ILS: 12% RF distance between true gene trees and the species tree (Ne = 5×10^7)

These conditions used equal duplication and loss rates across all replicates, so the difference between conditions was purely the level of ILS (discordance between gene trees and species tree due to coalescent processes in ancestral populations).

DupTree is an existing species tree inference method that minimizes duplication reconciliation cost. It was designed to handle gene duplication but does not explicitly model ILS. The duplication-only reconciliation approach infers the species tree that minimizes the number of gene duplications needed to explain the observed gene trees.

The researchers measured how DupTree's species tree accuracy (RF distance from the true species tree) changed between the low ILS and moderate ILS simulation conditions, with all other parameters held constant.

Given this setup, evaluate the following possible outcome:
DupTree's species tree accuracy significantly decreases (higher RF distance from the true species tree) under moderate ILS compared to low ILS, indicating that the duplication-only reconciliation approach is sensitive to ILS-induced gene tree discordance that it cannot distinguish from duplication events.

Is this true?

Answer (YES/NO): NO